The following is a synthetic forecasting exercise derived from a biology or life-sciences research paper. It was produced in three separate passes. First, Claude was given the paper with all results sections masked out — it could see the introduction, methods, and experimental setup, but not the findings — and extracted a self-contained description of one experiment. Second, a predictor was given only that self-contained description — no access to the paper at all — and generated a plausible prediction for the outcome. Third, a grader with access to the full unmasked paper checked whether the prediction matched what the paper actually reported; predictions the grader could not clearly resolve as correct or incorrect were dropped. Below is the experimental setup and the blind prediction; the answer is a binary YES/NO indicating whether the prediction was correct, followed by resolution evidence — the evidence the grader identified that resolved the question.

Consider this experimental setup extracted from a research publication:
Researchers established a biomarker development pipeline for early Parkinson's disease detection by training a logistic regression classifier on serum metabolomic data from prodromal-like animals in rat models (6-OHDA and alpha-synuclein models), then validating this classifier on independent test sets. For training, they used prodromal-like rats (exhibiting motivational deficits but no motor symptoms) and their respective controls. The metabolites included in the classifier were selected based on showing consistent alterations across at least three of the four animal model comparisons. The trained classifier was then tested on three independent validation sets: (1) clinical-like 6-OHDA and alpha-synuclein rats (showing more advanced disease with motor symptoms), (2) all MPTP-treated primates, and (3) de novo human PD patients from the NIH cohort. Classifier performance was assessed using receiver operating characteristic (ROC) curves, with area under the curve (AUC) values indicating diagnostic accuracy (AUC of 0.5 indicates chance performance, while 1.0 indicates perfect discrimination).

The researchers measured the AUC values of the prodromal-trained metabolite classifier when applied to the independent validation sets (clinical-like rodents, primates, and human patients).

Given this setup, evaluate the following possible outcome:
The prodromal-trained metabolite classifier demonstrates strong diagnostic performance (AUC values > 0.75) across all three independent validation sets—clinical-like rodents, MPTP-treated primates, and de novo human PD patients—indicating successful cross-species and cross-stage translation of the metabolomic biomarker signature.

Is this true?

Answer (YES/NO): YES